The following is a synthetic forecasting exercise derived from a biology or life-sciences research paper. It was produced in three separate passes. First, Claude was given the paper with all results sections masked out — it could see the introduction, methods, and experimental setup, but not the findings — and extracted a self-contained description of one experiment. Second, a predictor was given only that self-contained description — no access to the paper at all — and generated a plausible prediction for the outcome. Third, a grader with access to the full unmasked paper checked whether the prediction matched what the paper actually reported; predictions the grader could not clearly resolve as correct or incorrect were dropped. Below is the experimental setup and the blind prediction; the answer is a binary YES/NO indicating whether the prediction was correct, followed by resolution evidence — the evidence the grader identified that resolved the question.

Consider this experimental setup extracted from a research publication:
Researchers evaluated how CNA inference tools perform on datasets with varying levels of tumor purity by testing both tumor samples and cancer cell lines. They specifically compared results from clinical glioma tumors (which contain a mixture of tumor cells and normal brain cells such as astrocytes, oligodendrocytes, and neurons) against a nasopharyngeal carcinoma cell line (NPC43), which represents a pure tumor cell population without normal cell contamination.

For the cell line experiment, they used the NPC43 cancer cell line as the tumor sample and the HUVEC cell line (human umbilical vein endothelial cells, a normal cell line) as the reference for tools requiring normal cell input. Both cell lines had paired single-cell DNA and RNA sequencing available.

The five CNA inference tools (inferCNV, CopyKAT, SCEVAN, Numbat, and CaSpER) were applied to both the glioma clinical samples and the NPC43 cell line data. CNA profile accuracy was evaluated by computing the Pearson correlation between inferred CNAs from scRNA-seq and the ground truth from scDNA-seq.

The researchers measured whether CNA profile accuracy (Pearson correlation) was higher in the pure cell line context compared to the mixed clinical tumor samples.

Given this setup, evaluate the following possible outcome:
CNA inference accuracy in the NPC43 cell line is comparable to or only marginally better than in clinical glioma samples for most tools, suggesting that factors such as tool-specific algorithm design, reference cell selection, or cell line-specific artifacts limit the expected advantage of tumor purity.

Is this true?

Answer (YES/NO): NO